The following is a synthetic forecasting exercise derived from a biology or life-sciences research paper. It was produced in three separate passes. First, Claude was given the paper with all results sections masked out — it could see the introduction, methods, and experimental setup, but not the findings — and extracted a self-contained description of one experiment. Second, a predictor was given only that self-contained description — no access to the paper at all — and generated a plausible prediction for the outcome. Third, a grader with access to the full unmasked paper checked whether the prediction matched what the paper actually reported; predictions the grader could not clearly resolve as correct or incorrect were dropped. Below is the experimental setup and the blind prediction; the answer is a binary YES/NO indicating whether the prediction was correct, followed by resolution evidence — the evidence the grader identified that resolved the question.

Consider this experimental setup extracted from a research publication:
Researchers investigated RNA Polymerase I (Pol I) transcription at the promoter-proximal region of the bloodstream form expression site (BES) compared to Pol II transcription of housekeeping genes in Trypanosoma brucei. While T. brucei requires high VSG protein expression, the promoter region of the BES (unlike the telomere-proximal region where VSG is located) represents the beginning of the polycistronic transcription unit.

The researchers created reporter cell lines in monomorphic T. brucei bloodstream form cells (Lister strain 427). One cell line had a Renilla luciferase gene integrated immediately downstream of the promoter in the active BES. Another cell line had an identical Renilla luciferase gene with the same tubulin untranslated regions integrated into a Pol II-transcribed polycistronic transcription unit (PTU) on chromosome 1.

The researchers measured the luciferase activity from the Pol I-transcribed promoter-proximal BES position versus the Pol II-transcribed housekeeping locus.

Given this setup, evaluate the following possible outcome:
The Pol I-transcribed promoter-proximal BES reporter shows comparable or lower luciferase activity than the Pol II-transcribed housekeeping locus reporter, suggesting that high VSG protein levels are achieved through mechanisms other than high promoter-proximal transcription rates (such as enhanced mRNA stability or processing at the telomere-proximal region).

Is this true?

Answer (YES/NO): NO